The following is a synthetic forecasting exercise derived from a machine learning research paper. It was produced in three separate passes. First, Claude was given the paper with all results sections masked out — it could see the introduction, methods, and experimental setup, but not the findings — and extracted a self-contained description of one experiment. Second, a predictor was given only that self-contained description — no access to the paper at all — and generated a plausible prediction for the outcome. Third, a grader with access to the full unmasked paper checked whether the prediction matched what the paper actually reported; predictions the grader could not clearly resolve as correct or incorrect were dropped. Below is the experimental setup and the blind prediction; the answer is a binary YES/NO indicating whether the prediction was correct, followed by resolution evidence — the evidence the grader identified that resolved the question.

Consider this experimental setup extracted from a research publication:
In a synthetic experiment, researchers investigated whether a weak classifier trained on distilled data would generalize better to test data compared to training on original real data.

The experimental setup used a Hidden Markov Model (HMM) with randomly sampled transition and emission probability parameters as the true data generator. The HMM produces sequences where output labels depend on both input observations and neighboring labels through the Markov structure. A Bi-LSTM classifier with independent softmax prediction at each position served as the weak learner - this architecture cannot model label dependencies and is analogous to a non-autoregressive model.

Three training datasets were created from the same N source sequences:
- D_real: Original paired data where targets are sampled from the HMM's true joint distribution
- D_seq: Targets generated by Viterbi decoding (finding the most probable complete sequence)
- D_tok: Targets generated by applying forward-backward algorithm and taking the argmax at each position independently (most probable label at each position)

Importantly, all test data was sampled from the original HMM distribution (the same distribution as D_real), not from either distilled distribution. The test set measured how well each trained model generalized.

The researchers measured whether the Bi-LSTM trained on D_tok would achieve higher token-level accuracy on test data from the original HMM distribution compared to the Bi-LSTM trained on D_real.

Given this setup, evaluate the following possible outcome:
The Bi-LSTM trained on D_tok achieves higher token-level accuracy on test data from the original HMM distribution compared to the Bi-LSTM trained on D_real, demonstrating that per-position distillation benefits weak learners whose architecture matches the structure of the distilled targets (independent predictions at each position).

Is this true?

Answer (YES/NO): YES